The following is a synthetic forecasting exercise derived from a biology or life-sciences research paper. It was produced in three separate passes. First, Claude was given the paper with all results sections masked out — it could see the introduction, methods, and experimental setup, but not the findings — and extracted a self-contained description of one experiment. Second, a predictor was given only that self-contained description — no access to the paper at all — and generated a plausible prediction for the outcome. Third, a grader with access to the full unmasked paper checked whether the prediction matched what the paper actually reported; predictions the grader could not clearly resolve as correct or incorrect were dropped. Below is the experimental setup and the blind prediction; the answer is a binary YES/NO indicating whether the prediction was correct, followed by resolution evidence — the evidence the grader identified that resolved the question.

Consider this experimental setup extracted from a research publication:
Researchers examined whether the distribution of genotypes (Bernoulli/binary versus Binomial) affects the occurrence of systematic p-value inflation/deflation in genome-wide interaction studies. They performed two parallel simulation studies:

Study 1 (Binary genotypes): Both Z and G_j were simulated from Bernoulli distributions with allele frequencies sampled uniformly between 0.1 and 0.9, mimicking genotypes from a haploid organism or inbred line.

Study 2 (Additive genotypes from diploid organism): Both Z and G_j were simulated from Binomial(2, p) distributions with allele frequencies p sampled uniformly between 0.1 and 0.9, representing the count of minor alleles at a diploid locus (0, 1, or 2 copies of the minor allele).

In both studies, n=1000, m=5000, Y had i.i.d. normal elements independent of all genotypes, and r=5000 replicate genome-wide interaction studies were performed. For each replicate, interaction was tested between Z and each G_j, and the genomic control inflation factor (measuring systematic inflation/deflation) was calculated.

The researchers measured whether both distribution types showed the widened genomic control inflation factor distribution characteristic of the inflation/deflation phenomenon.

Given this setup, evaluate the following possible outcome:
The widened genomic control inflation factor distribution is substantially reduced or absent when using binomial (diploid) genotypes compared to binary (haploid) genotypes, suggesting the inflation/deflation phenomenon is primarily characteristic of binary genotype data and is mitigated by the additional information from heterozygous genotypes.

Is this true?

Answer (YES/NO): NO